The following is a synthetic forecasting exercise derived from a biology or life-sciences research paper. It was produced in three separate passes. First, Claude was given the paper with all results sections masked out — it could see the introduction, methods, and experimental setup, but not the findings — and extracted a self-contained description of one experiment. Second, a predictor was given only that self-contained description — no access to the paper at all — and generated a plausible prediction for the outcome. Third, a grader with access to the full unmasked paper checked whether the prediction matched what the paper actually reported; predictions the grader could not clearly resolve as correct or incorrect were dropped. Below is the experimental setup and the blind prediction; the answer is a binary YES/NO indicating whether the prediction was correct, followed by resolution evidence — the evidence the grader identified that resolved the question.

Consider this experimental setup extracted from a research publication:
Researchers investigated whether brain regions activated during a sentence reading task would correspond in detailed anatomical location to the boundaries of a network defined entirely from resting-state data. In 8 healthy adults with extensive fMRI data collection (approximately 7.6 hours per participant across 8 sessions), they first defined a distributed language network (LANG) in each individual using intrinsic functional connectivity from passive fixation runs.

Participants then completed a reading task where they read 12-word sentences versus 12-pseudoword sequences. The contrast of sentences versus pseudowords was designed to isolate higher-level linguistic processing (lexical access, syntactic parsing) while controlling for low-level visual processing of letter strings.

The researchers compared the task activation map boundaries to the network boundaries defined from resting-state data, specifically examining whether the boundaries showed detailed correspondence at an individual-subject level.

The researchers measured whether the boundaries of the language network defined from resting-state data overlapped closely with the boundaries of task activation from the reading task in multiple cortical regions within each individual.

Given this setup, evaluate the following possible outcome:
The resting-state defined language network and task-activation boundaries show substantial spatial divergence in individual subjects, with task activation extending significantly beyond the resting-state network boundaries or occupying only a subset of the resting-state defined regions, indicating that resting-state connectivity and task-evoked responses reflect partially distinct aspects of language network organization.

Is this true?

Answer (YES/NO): NO